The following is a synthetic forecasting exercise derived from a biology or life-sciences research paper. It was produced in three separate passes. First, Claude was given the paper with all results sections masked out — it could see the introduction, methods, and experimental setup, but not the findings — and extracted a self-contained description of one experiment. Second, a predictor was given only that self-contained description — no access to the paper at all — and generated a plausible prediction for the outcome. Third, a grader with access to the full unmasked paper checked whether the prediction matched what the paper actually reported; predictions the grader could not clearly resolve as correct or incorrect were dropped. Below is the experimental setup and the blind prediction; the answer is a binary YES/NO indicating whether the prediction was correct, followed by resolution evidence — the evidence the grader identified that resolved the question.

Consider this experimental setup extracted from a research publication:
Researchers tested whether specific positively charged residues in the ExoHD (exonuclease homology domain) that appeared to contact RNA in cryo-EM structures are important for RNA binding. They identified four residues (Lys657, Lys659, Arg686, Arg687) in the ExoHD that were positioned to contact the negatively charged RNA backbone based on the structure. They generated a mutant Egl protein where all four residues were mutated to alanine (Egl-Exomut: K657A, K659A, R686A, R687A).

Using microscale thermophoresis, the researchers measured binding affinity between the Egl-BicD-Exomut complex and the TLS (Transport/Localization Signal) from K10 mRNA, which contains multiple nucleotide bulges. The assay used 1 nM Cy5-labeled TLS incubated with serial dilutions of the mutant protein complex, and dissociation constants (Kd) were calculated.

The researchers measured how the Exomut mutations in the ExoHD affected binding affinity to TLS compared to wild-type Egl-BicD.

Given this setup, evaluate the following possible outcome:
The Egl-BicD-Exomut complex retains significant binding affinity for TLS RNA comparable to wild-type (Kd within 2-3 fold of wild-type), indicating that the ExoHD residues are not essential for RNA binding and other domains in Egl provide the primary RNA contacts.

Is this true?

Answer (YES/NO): NO